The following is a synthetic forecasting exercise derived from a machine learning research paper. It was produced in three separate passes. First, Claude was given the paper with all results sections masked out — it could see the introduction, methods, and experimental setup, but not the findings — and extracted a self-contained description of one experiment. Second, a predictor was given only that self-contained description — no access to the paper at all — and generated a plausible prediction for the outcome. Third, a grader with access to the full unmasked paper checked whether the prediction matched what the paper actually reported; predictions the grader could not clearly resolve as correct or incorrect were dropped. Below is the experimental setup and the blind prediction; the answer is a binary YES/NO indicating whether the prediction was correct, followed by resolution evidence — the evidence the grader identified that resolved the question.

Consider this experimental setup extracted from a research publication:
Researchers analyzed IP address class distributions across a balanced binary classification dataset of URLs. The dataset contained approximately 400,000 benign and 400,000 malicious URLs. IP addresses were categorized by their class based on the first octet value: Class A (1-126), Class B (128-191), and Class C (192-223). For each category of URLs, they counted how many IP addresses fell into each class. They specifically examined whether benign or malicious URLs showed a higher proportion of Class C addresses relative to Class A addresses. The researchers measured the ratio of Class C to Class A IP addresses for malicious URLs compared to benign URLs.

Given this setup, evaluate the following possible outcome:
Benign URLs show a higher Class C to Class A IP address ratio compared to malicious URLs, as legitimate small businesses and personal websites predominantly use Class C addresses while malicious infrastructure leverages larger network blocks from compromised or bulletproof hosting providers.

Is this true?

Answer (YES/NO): NO